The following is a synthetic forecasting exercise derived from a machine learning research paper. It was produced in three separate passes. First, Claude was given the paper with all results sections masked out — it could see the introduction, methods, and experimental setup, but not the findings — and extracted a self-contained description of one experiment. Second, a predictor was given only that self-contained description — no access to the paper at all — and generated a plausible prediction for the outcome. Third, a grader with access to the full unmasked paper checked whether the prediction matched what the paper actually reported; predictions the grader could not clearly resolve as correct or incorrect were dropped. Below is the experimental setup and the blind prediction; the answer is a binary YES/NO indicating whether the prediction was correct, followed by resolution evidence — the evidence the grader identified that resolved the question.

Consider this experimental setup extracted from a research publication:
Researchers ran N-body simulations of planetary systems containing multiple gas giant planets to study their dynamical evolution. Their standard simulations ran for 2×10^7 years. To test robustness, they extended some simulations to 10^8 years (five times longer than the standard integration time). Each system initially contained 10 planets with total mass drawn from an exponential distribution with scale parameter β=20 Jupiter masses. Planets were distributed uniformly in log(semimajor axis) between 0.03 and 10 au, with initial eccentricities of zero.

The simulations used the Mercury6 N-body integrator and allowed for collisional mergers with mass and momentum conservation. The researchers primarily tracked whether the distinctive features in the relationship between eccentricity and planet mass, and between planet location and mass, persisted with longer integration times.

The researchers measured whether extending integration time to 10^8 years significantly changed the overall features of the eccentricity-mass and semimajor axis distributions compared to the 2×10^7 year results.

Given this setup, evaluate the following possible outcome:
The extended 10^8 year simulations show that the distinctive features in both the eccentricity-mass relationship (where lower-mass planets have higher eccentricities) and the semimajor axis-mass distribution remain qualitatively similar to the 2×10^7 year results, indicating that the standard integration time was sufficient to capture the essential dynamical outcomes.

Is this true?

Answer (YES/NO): NO